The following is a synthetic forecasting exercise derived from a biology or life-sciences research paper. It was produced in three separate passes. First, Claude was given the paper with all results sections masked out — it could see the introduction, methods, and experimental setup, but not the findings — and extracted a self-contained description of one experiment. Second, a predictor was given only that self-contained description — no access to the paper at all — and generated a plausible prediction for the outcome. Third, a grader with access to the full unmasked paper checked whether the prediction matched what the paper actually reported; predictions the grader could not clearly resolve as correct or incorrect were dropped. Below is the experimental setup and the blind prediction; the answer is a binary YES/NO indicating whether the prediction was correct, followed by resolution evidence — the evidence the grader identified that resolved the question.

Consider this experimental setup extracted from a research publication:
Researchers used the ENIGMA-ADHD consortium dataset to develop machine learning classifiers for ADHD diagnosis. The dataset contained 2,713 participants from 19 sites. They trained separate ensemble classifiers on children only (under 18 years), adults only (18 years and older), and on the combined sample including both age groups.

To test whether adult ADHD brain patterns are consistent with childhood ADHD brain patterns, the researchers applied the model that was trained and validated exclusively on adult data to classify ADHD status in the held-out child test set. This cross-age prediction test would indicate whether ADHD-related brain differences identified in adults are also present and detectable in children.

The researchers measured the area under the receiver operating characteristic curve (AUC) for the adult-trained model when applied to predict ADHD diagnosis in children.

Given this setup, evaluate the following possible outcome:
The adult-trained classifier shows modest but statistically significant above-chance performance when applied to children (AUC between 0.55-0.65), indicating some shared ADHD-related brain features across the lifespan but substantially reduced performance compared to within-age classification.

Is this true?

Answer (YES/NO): NO